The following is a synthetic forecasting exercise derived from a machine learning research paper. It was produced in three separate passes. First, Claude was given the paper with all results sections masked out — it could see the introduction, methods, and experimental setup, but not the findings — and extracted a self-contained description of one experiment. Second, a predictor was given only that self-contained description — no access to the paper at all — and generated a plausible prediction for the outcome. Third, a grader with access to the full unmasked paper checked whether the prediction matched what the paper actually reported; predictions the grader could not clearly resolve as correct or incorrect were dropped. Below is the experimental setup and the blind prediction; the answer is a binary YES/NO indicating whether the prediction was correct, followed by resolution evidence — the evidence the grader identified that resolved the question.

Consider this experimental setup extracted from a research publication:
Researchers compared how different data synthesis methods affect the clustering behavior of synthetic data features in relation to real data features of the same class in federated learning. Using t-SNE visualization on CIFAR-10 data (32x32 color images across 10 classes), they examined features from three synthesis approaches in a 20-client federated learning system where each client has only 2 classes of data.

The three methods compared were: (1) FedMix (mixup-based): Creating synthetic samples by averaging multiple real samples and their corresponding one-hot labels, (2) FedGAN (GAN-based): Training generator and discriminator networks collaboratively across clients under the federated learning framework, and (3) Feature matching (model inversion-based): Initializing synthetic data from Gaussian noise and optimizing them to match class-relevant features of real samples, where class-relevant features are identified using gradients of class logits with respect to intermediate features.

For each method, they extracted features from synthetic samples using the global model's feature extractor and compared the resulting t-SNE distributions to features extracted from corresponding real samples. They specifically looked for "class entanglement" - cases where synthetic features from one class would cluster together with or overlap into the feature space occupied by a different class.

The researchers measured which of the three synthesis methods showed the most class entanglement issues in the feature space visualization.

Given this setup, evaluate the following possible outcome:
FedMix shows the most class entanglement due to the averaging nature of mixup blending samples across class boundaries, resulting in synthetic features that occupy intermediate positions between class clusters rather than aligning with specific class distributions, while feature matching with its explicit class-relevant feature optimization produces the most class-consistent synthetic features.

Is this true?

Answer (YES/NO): YES